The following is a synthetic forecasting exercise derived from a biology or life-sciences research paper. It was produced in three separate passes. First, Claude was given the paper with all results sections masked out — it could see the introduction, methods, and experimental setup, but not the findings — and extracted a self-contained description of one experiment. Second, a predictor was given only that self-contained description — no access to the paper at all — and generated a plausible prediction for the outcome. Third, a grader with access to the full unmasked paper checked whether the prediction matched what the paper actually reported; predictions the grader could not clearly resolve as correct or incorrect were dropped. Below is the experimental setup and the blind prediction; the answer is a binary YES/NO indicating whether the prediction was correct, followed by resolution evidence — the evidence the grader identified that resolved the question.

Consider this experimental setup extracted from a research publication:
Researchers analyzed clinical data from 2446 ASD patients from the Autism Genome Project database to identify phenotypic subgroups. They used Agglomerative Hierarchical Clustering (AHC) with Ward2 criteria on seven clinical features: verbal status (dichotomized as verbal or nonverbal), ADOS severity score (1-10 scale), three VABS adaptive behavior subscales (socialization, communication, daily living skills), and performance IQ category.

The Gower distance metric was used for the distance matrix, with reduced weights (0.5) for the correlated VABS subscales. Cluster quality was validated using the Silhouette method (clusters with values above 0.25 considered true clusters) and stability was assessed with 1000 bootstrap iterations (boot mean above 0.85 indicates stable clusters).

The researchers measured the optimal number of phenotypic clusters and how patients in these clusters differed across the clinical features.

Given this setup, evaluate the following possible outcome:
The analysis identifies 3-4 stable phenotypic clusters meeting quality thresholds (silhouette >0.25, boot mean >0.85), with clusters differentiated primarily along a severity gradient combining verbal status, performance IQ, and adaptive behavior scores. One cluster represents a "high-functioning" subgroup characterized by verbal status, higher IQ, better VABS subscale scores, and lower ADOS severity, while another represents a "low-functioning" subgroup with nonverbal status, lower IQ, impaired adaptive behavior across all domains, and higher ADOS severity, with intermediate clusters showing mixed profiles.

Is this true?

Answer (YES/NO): NO